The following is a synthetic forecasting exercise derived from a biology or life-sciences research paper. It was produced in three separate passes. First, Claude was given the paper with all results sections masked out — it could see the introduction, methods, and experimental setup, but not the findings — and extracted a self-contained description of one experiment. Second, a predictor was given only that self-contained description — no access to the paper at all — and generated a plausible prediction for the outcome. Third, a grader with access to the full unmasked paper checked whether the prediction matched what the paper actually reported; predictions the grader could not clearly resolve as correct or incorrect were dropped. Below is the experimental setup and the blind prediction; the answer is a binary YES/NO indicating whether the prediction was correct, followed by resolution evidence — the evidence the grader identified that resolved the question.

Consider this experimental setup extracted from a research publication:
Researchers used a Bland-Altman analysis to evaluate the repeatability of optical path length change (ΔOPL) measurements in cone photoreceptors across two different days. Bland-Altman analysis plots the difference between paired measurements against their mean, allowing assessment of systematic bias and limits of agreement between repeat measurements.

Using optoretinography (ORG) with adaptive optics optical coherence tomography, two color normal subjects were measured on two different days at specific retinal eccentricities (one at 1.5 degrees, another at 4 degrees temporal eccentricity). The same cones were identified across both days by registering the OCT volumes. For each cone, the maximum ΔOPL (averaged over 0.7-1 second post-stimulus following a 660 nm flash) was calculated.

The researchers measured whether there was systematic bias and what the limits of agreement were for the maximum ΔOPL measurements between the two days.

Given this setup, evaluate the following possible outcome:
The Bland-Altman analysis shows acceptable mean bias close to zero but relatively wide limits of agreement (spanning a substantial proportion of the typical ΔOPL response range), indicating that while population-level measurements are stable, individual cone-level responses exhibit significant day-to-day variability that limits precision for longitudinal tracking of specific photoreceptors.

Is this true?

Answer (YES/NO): NO